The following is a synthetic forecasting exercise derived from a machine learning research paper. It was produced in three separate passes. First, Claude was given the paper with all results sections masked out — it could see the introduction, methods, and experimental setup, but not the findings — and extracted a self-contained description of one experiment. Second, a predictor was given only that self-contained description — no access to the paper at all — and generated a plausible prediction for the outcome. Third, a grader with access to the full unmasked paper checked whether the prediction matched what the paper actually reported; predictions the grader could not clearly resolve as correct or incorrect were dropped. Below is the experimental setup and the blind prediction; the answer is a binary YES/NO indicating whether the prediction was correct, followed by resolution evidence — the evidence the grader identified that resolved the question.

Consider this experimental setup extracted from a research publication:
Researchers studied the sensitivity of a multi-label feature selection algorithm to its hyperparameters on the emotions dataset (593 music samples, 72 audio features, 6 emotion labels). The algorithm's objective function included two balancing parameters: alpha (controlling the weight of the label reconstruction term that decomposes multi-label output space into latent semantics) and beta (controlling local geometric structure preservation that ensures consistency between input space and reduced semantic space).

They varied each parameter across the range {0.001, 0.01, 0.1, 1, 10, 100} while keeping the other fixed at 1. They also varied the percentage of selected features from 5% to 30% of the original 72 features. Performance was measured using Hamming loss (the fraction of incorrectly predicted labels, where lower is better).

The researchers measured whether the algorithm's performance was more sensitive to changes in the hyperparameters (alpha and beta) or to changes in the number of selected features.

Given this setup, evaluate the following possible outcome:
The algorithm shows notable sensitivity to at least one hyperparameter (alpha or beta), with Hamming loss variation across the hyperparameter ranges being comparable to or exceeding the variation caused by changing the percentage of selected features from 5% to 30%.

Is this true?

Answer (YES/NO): NO